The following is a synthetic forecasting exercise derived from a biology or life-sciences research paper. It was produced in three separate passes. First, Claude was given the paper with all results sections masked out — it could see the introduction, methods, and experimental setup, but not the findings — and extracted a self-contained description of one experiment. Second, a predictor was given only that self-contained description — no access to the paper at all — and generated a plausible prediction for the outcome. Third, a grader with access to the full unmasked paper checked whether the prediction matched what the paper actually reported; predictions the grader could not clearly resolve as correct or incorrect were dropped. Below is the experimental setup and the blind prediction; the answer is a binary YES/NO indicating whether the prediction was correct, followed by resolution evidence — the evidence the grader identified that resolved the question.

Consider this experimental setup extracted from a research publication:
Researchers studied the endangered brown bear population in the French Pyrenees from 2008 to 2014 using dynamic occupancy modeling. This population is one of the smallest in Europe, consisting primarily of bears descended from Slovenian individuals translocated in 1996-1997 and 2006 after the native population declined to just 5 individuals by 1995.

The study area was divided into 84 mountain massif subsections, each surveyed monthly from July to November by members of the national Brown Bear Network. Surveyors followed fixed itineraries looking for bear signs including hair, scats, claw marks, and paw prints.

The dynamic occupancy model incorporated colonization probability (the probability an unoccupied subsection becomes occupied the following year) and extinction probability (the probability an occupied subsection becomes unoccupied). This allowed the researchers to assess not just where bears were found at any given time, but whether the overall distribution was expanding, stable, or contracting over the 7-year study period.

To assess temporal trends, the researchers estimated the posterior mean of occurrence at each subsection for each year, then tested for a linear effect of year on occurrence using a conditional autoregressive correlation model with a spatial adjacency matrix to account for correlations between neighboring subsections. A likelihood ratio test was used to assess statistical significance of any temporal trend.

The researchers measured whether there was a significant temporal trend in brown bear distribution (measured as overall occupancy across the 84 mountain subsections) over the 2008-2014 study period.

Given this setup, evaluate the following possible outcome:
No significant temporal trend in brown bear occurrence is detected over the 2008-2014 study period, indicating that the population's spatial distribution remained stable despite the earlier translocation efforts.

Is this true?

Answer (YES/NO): NO